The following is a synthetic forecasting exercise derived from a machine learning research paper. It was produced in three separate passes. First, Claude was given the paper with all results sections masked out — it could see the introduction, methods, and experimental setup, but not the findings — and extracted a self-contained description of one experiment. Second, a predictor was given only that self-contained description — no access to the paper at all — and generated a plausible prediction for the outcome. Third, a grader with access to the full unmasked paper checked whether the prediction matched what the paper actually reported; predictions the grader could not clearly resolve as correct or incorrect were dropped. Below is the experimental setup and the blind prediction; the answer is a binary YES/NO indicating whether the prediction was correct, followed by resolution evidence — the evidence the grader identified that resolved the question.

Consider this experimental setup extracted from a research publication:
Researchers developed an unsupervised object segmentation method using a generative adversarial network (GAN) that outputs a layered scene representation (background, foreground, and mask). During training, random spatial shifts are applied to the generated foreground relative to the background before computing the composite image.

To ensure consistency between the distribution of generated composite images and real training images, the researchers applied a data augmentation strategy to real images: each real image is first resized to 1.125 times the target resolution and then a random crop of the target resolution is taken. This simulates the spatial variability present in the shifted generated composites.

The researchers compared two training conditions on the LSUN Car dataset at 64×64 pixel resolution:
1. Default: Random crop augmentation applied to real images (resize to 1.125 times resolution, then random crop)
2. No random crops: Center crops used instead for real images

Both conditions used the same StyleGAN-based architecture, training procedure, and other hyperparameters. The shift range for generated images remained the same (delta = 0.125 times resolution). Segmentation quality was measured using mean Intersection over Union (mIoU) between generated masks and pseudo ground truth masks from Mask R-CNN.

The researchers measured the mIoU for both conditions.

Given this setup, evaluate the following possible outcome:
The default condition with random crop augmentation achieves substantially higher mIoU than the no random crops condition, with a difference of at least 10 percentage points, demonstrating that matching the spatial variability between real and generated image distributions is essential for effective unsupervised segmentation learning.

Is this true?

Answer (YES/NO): YES